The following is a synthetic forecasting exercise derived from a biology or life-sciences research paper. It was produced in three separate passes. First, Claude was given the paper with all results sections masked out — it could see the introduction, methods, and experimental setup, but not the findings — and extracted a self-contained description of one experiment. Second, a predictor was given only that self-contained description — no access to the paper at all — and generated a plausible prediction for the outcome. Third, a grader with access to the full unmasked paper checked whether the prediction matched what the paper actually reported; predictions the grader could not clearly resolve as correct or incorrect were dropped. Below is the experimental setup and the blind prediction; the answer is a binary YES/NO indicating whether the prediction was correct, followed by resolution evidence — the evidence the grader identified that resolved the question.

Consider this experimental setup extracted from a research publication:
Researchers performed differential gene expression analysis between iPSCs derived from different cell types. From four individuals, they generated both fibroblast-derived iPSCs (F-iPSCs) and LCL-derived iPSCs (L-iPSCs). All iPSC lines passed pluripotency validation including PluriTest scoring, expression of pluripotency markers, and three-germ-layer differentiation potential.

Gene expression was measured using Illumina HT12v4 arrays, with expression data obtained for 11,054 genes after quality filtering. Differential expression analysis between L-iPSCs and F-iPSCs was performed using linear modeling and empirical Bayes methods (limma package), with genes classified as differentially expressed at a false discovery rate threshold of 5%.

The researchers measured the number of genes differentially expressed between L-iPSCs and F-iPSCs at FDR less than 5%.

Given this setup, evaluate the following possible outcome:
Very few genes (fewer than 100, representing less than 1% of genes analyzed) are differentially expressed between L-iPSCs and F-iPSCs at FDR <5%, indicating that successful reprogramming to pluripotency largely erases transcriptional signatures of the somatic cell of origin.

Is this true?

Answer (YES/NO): YES